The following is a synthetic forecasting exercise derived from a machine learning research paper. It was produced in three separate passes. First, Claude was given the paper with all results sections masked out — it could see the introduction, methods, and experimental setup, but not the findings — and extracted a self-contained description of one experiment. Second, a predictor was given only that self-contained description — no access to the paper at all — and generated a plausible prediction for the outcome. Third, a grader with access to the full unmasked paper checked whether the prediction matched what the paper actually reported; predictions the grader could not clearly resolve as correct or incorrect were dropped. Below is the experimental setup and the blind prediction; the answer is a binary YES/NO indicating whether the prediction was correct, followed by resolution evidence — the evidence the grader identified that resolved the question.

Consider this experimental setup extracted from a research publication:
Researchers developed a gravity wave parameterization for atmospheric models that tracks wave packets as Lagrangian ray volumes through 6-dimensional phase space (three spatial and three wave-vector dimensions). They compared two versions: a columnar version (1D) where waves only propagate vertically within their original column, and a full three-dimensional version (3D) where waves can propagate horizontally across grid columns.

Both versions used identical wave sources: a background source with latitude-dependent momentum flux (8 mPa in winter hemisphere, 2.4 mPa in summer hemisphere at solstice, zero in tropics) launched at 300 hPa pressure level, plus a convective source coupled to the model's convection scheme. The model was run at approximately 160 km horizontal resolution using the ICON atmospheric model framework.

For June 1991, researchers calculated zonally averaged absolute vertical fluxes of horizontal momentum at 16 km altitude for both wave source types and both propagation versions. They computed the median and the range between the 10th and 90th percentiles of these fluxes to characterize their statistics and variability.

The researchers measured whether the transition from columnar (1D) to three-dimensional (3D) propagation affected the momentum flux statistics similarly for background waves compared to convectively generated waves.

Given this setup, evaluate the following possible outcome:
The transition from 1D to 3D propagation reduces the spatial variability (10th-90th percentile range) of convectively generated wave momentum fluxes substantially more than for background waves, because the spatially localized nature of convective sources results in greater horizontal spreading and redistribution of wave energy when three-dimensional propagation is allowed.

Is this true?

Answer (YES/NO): NO